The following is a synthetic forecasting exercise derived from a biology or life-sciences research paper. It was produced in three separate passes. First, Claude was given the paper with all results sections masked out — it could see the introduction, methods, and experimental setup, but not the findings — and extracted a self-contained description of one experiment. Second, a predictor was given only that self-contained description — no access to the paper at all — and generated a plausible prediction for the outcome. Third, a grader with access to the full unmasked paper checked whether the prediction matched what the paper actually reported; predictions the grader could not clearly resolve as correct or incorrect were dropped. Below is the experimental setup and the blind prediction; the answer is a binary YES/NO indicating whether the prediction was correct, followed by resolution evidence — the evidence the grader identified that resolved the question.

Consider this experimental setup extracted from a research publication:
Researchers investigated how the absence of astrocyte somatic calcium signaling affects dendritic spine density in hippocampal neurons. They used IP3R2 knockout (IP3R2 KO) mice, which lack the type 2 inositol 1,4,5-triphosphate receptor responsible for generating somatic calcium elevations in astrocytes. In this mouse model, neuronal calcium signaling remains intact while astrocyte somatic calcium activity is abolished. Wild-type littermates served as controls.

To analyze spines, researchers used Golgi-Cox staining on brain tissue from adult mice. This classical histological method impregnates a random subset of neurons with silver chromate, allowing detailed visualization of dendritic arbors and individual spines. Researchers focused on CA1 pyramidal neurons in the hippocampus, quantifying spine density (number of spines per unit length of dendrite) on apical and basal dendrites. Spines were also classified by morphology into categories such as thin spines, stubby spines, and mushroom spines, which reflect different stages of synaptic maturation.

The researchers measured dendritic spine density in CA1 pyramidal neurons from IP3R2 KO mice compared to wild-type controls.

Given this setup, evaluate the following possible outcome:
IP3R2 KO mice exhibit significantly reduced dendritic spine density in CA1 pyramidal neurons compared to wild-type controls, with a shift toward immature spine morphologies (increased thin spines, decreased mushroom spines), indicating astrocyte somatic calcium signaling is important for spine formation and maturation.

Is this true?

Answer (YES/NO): NO